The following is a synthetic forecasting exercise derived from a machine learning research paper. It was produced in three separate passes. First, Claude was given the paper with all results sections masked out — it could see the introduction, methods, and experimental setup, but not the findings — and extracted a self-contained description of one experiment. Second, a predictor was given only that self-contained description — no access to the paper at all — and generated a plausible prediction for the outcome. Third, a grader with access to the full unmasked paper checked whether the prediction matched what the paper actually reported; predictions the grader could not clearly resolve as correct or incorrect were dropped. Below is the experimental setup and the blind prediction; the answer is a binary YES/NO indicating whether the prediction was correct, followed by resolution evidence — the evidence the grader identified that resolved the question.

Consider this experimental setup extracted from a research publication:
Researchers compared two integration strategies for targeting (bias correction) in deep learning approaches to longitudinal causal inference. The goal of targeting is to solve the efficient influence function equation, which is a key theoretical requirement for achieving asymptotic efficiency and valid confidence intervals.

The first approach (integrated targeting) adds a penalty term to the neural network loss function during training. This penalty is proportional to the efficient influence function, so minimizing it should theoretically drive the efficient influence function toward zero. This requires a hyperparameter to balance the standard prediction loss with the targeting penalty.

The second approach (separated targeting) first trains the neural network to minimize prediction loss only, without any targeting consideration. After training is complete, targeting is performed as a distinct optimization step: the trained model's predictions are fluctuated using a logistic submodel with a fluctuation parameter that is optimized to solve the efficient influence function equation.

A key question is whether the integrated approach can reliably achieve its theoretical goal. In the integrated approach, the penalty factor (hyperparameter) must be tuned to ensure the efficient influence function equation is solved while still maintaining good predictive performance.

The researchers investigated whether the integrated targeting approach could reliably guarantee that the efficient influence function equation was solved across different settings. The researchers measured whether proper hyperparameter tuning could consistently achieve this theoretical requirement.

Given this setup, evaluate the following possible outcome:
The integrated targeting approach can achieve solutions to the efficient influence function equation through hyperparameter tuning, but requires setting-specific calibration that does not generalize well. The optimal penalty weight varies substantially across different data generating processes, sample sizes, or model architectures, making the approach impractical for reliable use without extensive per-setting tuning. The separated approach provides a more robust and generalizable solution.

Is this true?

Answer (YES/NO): NO